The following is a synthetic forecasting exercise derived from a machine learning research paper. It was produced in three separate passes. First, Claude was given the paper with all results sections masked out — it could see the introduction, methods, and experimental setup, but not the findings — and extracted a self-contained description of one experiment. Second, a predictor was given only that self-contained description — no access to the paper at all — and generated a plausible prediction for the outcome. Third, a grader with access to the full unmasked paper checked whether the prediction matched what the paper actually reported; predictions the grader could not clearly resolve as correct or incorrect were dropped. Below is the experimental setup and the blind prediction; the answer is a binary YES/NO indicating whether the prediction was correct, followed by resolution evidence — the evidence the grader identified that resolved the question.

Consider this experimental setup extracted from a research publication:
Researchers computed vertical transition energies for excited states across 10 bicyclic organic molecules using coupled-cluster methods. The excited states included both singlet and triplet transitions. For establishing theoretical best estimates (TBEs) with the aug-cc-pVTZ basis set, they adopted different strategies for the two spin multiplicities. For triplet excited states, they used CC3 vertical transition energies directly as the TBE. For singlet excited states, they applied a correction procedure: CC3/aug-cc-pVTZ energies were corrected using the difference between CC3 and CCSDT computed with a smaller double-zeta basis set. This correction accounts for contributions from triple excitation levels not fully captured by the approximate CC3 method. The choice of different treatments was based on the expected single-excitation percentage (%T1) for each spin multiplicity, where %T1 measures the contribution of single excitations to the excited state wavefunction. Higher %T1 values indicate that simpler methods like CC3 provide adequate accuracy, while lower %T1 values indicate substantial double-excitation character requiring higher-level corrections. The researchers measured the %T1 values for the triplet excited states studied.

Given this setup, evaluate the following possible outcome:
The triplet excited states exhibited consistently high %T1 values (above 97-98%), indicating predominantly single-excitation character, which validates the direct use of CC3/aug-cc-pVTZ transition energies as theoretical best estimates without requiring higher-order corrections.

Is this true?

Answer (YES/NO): NO